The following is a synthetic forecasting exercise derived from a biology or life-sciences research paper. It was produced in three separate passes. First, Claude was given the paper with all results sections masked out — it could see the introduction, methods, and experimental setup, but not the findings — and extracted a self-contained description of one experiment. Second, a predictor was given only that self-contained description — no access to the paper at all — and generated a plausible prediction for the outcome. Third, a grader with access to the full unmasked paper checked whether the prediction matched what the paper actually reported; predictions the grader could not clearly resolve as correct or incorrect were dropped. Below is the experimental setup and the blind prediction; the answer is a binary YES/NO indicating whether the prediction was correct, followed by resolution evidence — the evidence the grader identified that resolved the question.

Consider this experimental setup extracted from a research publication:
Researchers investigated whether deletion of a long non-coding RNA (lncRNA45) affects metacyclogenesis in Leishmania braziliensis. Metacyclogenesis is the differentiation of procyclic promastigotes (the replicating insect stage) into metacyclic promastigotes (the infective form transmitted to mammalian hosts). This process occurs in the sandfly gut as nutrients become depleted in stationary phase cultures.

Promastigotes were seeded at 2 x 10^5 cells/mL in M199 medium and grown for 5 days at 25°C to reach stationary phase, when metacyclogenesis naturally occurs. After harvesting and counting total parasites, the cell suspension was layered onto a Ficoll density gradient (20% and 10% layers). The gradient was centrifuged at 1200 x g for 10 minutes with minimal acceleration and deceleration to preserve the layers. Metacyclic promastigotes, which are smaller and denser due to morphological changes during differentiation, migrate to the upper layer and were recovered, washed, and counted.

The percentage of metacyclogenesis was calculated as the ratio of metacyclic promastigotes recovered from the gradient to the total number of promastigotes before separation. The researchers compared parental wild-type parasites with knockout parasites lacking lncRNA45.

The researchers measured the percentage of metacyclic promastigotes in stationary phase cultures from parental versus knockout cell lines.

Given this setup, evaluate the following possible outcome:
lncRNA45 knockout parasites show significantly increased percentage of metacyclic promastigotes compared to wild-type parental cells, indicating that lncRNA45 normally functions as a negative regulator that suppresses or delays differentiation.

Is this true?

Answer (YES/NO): NO